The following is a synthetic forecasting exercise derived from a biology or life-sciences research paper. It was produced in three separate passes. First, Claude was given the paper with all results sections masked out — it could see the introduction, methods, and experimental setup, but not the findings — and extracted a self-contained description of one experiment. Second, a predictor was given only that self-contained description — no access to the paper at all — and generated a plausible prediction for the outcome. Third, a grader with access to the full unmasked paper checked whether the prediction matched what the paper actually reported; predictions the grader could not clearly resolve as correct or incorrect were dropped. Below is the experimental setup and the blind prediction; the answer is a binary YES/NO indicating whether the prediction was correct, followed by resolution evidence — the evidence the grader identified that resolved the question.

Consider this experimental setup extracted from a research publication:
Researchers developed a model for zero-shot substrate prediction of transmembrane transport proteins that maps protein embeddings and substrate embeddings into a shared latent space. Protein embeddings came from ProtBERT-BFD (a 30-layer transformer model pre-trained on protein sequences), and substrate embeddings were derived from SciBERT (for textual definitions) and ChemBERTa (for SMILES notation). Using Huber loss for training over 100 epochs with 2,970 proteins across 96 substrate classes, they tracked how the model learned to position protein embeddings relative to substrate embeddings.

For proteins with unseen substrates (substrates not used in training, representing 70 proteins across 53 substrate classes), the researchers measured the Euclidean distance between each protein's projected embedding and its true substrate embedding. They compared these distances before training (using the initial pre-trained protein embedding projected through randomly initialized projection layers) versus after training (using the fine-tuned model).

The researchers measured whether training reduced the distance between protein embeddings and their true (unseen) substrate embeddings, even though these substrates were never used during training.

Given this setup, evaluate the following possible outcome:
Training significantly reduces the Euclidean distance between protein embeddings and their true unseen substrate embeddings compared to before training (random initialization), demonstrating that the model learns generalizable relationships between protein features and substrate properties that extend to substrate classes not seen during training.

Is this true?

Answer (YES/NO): YES